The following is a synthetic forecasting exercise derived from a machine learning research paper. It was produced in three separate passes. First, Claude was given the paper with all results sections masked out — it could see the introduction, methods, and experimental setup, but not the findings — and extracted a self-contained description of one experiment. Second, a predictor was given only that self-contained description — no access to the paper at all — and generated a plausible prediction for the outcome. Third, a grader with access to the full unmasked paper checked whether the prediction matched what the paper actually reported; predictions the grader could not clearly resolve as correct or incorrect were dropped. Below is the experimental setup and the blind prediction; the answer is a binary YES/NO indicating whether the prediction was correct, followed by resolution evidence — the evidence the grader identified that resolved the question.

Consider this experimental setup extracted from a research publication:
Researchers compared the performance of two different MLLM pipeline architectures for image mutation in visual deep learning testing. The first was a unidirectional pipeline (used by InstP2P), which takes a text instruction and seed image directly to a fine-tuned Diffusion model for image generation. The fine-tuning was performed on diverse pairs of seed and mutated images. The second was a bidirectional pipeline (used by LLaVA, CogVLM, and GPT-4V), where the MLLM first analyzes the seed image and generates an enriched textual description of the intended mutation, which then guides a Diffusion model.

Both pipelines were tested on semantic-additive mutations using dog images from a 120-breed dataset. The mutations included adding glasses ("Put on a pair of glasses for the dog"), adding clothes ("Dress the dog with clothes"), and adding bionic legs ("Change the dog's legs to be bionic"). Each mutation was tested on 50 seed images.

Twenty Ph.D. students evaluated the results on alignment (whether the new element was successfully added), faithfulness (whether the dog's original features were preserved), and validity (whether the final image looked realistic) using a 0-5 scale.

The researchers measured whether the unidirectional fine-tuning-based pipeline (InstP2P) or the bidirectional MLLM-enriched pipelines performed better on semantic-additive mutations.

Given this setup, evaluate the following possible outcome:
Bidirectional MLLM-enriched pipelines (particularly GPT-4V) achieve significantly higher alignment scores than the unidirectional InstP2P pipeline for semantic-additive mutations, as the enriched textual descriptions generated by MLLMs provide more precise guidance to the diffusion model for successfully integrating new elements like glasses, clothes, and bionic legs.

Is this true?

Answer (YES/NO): NO